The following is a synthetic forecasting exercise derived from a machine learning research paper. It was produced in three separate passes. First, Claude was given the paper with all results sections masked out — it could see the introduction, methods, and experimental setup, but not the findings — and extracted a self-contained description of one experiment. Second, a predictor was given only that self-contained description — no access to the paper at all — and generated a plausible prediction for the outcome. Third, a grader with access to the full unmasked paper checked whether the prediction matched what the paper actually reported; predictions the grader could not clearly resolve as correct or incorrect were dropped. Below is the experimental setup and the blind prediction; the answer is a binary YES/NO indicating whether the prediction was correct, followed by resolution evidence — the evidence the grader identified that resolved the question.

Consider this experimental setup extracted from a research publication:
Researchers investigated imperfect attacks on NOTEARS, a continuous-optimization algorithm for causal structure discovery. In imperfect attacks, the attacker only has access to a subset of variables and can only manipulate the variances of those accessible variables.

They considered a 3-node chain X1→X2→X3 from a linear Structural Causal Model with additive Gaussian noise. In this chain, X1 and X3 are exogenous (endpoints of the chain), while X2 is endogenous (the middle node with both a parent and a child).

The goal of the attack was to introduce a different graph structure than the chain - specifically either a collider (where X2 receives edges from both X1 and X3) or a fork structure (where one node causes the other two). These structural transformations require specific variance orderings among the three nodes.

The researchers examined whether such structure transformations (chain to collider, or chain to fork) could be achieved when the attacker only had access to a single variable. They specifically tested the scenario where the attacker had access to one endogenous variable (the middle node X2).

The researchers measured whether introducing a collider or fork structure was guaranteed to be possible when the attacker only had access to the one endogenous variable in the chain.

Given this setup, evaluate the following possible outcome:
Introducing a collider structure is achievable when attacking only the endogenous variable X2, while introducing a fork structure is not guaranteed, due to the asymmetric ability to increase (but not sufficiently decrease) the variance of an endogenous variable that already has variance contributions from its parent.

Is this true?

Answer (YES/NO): NO